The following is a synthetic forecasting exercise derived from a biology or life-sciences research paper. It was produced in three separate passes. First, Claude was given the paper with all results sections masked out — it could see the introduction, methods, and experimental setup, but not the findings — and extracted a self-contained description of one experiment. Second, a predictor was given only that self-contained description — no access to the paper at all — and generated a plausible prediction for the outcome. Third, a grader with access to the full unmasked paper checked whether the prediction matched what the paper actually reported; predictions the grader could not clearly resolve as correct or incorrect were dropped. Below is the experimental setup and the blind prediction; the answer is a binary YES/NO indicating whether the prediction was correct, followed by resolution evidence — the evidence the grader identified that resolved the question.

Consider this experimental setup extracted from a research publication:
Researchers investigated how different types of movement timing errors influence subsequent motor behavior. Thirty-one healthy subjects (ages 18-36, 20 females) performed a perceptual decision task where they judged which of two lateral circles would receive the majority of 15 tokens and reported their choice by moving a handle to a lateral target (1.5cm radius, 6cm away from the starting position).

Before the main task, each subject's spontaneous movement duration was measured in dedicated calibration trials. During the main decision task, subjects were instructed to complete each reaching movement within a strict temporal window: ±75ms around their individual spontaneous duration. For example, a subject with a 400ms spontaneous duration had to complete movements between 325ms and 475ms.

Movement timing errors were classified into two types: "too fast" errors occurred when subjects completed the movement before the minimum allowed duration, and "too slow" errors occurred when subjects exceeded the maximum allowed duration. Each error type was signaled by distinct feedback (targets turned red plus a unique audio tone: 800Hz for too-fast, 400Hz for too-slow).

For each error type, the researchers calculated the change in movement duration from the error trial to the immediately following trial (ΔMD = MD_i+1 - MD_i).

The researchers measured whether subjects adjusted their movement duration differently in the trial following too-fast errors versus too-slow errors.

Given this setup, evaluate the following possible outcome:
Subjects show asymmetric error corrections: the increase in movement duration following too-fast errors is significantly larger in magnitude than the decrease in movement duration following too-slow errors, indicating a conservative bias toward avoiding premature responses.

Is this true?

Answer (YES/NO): YES